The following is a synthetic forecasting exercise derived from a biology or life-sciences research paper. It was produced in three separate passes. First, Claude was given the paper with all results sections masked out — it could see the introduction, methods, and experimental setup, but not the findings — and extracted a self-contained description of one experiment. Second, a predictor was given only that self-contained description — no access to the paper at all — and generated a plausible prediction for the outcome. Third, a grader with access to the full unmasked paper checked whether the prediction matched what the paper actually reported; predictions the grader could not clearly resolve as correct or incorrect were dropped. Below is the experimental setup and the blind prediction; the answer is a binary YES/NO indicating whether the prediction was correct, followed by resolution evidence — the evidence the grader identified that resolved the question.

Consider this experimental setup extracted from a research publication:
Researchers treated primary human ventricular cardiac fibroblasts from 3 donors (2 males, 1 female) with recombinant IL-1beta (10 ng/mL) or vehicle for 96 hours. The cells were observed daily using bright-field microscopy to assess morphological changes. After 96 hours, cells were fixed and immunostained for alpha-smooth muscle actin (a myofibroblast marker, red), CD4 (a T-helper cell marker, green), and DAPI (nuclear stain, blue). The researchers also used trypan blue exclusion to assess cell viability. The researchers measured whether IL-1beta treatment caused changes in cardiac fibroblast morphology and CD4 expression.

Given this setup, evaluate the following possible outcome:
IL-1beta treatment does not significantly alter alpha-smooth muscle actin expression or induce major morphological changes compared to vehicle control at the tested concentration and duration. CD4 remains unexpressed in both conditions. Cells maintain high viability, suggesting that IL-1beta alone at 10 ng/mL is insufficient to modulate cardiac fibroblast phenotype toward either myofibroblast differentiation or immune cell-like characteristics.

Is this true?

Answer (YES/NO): NO